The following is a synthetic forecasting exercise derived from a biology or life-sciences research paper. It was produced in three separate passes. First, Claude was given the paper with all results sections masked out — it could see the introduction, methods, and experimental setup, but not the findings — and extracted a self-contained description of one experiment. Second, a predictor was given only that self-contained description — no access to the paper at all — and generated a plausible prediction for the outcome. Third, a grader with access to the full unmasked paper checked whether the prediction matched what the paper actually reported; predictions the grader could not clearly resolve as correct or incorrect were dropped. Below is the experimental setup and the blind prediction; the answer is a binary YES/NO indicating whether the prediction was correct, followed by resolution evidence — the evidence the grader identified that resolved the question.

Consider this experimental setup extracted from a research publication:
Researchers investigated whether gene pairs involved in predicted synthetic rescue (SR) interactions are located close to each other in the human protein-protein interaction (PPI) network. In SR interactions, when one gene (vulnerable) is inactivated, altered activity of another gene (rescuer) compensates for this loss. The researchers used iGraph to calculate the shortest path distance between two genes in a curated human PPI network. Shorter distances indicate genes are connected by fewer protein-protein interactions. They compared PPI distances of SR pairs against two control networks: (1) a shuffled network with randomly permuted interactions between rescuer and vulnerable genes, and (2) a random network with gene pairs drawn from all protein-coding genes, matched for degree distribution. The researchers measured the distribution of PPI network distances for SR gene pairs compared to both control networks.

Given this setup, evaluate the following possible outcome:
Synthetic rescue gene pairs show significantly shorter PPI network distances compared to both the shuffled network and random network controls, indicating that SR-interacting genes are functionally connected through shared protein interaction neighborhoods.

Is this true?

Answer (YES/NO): YES